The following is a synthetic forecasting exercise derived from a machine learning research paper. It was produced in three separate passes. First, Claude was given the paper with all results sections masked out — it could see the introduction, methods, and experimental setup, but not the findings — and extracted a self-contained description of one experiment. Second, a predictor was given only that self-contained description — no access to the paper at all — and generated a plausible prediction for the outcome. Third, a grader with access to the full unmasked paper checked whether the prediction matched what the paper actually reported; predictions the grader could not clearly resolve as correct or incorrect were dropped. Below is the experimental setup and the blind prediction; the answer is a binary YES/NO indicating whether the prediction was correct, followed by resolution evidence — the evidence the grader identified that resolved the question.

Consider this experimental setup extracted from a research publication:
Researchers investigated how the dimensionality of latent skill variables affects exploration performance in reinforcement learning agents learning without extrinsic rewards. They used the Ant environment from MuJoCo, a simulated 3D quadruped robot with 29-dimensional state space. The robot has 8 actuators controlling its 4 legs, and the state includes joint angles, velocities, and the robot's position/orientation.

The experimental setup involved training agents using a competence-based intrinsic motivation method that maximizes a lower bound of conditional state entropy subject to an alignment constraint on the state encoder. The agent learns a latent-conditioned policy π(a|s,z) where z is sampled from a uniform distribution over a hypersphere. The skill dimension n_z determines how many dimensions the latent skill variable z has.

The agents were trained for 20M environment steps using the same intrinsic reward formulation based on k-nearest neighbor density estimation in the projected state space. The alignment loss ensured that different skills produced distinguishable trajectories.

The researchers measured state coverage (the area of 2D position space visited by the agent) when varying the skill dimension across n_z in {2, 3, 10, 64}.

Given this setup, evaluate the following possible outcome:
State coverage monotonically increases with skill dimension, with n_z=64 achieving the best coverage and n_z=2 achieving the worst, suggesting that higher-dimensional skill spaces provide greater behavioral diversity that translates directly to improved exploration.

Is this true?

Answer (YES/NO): NO